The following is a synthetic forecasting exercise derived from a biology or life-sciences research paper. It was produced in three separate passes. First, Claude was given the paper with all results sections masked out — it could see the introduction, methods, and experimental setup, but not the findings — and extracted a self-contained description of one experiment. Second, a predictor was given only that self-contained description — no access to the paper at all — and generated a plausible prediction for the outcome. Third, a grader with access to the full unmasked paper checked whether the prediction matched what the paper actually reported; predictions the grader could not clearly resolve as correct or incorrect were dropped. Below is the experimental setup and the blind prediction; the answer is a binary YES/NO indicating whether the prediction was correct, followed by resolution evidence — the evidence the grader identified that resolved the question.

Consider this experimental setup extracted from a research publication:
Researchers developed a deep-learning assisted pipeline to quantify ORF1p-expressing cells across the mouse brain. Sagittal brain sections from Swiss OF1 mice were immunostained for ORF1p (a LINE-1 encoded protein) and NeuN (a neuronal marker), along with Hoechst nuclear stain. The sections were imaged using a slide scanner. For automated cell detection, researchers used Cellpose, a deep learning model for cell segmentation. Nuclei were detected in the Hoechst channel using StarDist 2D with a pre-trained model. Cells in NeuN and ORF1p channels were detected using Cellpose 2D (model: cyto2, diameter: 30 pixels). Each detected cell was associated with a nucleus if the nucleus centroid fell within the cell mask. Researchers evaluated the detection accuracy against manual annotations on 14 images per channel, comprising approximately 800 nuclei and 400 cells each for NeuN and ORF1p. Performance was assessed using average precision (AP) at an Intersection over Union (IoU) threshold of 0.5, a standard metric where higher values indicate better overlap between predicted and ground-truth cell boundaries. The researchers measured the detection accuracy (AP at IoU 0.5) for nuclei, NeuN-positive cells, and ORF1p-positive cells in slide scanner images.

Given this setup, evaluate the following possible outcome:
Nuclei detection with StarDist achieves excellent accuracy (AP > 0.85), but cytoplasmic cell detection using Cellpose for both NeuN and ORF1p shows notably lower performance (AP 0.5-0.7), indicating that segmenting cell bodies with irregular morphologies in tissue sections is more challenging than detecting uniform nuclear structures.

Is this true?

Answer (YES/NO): NO